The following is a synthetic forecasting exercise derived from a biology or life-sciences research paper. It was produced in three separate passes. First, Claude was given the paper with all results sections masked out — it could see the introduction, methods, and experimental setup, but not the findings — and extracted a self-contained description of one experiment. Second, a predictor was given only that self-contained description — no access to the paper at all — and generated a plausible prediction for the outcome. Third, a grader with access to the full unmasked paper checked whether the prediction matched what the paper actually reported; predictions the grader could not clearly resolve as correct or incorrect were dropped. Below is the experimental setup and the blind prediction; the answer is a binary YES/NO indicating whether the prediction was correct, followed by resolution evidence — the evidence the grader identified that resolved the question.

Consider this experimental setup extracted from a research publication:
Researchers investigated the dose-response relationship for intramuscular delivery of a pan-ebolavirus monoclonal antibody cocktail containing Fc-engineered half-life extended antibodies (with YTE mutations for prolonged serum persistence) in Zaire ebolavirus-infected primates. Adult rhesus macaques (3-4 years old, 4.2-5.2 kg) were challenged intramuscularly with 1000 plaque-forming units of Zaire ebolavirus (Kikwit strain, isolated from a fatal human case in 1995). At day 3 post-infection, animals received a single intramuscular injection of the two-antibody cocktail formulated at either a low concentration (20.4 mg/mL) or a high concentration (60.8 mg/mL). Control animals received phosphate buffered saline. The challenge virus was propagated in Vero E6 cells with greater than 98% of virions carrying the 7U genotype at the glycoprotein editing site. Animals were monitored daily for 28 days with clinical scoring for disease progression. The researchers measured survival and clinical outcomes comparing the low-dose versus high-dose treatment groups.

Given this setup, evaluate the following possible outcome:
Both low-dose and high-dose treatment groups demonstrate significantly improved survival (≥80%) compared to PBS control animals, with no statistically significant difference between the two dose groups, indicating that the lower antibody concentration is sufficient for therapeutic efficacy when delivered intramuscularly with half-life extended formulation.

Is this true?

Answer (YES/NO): YES